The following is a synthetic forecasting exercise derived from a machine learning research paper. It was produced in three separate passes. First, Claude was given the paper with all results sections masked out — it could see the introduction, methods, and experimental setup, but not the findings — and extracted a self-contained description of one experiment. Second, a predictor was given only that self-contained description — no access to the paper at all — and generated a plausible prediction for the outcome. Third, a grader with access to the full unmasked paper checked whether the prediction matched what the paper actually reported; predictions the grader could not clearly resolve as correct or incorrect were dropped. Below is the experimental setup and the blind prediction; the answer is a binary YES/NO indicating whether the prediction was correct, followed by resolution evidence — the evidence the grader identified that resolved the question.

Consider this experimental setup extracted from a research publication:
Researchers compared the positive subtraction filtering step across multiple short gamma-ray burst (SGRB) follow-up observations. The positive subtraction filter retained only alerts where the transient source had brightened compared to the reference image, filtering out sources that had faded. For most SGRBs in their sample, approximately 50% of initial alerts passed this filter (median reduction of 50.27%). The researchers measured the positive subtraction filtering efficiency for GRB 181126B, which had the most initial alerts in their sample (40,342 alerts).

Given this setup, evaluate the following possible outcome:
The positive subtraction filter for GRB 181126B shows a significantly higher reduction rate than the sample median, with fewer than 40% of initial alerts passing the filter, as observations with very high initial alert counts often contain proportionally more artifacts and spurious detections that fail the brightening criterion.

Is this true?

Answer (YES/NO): NO